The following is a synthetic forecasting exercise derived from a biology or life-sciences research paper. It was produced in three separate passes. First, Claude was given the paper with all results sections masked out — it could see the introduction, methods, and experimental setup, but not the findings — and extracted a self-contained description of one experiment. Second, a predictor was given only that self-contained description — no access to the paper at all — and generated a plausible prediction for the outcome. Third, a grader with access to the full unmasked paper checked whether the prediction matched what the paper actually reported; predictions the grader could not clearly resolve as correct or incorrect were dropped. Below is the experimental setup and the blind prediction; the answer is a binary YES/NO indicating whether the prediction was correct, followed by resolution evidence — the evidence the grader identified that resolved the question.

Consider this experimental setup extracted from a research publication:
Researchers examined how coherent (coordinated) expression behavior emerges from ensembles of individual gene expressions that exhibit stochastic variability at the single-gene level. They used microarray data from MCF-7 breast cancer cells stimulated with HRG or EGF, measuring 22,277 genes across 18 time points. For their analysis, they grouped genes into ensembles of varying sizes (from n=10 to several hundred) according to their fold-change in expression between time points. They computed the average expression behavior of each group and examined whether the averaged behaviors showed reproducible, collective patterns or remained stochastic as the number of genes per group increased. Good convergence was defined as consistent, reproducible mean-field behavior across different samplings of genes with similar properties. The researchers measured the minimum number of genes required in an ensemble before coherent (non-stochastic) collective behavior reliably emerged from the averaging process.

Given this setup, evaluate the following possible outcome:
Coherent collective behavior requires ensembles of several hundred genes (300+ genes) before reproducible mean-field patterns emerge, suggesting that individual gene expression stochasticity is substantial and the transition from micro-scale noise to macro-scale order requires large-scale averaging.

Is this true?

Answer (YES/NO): NO